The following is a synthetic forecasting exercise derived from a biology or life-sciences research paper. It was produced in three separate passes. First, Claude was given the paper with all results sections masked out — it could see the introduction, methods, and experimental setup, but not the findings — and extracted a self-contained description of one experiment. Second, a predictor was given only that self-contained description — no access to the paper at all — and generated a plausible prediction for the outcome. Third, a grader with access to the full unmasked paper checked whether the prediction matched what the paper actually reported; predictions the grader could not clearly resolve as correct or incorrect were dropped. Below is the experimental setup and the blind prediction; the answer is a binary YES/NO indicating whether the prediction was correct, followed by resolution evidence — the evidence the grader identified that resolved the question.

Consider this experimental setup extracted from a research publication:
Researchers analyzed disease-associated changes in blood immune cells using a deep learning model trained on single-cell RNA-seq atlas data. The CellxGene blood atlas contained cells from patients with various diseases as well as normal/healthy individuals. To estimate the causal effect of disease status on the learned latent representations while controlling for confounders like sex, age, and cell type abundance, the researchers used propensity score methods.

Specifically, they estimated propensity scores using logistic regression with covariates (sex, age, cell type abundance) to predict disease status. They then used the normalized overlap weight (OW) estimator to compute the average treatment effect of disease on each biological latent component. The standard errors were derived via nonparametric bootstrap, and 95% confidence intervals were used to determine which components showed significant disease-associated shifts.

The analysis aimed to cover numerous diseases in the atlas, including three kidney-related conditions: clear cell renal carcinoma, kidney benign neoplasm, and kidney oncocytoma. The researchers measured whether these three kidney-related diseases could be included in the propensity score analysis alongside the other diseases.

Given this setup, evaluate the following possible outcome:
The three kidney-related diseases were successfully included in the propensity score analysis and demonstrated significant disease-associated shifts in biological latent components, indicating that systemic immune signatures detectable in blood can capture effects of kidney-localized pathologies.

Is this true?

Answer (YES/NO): NO